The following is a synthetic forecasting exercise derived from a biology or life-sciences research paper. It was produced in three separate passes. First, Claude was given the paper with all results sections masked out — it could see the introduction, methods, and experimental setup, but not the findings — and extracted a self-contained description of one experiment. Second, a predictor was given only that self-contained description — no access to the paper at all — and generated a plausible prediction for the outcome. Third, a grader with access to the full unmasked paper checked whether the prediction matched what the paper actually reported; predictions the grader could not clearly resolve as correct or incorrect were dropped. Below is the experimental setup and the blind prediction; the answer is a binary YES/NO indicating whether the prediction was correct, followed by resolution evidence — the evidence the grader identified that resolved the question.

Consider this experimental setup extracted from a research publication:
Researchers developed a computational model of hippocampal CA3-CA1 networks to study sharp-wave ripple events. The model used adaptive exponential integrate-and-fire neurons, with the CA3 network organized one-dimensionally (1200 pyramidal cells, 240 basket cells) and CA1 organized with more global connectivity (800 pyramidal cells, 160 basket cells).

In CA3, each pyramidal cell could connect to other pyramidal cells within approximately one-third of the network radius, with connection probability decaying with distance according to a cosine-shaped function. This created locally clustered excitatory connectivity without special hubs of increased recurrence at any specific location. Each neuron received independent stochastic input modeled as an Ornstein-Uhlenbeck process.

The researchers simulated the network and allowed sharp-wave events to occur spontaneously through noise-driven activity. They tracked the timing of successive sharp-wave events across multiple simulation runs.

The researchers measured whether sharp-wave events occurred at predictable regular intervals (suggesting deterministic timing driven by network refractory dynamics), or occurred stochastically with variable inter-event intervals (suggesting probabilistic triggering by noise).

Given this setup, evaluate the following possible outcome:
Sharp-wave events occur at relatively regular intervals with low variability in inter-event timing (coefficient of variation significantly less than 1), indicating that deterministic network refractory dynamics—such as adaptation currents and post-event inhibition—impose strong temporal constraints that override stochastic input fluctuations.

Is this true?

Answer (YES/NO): NO